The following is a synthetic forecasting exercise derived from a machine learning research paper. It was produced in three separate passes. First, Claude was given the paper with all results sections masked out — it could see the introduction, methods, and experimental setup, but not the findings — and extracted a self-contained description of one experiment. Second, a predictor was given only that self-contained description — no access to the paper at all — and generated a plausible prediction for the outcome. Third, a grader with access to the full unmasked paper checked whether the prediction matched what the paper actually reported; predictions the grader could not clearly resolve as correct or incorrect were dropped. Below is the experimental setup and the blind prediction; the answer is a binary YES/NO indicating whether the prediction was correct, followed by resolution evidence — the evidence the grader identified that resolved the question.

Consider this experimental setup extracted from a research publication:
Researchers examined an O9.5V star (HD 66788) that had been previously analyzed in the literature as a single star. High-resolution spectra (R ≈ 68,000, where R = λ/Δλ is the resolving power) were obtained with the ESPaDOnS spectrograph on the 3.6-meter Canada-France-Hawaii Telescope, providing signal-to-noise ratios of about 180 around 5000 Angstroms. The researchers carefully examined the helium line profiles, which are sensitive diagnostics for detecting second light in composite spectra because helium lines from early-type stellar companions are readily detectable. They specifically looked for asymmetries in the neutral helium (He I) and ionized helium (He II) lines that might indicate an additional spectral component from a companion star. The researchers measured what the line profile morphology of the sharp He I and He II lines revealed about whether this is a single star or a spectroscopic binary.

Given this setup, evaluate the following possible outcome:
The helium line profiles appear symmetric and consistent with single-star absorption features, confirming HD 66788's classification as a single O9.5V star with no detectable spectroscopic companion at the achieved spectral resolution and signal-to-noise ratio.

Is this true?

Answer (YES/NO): NO